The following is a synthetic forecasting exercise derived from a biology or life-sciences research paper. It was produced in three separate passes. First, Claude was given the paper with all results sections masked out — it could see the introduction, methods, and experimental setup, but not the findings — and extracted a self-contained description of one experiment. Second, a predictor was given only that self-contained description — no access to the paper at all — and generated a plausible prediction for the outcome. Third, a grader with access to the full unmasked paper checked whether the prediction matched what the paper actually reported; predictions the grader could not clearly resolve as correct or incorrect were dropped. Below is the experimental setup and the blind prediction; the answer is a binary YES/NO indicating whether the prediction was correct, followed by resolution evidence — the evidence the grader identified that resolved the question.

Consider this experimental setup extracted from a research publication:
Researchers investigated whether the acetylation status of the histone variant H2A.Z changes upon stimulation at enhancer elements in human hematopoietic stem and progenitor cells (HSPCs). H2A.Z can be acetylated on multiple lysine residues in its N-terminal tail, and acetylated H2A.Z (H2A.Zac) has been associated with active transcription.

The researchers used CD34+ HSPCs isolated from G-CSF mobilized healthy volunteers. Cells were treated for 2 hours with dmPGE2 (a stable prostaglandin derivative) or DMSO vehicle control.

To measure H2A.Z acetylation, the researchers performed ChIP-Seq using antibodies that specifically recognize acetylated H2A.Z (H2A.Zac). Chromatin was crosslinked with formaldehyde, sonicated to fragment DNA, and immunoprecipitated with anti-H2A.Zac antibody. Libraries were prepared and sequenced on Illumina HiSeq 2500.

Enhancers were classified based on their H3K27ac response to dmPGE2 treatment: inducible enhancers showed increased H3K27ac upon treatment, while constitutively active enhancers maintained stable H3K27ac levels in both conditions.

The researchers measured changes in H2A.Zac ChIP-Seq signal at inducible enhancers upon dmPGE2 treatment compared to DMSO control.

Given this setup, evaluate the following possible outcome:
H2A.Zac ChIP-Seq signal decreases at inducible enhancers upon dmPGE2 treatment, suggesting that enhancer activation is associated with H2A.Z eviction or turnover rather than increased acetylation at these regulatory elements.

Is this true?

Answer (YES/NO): NO